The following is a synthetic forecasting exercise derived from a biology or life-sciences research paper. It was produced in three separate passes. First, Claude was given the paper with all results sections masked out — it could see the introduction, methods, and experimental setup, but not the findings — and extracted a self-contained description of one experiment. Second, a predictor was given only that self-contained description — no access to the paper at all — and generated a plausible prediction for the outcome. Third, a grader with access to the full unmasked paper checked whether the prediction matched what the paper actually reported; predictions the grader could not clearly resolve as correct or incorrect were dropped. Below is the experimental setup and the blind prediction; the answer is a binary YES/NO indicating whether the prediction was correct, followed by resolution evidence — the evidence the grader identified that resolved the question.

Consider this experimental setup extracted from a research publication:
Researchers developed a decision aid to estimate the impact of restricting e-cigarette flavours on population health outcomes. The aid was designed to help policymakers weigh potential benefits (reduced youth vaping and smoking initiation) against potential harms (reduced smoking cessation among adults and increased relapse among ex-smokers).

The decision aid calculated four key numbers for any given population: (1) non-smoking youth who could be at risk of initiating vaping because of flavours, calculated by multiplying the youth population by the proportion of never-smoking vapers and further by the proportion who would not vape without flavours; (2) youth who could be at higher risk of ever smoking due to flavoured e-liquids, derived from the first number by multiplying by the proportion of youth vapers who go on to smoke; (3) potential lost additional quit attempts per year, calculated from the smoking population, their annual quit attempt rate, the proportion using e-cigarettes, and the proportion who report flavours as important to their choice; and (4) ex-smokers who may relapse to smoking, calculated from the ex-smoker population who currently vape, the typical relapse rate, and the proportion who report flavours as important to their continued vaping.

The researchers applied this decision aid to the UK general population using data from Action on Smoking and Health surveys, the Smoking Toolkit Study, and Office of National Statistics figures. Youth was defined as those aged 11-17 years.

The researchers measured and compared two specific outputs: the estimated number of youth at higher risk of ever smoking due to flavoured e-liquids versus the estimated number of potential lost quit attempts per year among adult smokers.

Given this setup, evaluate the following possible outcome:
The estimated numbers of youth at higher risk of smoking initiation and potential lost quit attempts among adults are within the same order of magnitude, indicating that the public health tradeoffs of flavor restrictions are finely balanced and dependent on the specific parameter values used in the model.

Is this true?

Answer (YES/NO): NO